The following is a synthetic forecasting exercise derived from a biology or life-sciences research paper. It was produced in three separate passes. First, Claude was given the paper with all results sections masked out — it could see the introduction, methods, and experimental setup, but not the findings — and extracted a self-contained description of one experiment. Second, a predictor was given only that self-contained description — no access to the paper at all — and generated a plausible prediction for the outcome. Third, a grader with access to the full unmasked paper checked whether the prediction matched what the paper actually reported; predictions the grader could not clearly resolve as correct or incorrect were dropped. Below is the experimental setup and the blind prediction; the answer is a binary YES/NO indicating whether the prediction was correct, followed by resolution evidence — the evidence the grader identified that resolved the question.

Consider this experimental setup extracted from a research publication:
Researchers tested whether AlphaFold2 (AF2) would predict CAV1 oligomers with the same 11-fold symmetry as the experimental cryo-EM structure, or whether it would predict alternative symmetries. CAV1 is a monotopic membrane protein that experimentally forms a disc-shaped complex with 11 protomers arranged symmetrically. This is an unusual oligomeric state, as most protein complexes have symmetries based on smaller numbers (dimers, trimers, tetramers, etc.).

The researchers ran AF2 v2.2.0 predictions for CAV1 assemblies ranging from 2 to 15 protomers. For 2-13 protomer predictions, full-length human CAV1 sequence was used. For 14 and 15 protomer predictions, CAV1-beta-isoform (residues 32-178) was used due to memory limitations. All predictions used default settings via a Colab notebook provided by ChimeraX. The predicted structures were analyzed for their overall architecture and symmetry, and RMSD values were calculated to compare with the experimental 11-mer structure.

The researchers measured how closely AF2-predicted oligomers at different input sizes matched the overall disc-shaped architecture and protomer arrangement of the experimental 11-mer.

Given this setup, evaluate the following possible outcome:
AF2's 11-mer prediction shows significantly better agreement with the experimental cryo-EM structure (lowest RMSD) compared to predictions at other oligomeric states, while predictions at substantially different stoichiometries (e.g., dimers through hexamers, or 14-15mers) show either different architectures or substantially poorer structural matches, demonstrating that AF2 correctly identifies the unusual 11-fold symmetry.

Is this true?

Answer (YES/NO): NO